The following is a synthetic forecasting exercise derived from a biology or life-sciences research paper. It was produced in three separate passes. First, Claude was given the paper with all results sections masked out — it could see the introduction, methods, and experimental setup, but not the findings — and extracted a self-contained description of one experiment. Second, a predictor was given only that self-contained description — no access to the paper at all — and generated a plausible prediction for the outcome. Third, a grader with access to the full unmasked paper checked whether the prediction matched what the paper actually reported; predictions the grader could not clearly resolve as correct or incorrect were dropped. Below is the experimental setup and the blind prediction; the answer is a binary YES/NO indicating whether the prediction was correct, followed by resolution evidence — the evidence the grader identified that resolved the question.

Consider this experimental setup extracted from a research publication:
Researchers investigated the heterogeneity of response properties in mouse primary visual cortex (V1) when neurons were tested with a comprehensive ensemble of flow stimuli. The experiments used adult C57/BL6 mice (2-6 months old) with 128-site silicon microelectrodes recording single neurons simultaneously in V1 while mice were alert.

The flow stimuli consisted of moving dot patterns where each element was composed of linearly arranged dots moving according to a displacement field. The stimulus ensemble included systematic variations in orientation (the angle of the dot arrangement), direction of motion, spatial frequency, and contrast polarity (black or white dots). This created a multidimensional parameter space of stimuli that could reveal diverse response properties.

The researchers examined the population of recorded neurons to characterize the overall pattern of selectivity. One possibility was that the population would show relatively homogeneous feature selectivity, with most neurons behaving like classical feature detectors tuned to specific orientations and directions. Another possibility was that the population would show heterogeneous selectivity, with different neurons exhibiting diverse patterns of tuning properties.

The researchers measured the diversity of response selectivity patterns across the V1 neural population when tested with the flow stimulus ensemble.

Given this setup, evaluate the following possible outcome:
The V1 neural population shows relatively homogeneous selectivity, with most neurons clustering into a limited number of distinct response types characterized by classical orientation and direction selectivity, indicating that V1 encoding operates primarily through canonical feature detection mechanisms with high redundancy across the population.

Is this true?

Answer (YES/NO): NO